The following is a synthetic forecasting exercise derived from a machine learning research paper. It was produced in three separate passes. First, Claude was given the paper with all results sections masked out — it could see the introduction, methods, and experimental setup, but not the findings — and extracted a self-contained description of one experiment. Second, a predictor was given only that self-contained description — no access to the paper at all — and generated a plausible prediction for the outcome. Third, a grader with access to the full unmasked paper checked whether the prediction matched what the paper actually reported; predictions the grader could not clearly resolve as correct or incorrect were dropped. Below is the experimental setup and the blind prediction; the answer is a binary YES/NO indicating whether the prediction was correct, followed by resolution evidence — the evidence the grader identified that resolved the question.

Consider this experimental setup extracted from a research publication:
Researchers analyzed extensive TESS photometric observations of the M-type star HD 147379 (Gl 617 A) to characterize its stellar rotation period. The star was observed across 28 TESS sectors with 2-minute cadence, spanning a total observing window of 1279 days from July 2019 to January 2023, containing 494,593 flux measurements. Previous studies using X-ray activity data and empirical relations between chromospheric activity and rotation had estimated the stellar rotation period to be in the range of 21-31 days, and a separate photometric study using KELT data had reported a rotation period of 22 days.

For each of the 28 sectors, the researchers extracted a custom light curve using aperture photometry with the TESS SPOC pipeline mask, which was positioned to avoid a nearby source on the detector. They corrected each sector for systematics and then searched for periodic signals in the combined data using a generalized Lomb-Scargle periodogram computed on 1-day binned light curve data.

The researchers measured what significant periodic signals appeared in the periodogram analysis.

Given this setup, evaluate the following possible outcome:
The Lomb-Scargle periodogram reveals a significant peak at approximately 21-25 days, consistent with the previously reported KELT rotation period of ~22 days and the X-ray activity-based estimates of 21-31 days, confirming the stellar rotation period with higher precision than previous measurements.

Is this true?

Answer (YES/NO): YES